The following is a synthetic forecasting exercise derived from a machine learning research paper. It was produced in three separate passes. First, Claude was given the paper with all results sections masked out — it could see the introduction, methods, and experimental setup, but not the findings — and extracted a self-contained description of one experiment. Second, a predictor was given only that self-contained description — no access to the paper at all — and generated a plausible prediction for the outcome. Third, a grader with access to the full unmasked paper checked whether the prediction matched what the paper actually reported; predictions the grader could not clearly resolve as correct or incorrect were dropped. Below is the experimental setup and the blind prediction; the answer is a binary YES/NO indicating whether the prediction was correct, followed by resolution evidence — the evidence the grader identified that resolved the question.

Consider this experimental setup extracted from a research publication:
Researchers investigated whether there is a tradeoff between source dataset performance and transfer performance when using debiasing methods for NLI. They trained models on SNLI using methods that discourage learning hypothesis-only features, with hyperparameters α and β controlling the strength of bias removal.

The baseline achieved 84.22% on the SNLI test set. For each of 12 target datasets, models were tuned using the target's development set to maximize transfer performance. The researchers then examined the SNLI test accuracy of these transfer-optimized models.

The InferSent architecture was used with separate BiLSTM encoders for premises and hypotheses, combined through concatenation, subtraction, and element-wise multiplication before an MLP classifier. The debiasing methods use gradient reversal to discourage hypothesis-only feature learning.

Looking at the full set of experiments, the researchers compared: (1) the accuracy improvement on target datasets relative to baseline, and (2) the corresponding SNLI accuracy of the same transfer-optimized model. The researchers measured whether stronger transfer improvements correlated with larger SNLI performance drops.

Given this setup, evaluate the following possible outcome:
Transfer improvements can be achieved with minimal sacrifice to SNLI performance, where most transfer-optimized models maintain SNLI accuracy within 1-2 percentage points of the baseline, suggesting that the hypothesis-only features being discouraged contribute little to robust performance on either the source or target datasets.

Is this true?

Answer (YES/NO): NO